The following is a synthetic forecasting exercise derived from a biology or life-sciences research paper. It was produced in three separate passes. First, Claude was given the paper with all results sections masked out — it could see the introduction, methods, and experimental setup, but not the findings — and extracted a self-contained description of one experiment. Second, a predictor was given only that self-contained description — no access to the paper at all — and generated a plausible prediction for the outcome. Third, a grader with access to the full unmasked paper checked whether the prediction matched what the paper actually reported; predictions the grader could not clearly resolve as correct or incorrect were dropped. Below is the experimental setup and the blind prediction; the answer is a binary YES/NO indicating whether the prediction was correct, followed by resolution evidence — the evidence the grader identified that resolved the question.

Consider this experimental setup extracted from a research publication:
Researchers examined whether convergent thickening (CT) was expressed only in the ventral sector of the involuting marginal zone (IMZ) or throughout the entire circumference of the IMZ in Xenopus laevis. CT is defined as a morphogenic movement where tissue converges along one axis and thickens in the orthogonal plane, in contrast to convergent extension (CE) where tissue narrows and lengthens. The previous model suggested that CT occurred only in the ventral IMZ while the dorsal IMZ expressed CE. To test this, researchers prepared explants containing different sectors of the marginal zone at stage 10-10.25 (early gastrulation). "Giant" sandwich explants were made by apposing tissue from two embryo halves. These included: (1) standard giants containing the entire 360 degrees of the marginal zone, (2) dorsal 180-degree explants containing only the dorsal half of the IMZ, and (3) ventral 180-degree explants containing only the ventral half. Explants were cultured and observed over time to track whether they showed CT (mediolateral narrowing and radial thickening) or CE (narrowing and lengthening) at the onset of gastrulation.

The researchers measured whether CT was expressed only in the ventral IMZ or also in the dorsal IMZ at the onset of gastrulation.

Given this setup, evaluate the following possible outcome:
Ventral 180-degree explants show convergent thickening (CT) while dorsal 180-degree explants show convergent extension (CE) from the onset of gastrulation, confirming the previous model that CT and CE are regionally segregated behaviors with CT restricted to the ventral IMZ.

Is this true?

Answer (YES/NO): NO